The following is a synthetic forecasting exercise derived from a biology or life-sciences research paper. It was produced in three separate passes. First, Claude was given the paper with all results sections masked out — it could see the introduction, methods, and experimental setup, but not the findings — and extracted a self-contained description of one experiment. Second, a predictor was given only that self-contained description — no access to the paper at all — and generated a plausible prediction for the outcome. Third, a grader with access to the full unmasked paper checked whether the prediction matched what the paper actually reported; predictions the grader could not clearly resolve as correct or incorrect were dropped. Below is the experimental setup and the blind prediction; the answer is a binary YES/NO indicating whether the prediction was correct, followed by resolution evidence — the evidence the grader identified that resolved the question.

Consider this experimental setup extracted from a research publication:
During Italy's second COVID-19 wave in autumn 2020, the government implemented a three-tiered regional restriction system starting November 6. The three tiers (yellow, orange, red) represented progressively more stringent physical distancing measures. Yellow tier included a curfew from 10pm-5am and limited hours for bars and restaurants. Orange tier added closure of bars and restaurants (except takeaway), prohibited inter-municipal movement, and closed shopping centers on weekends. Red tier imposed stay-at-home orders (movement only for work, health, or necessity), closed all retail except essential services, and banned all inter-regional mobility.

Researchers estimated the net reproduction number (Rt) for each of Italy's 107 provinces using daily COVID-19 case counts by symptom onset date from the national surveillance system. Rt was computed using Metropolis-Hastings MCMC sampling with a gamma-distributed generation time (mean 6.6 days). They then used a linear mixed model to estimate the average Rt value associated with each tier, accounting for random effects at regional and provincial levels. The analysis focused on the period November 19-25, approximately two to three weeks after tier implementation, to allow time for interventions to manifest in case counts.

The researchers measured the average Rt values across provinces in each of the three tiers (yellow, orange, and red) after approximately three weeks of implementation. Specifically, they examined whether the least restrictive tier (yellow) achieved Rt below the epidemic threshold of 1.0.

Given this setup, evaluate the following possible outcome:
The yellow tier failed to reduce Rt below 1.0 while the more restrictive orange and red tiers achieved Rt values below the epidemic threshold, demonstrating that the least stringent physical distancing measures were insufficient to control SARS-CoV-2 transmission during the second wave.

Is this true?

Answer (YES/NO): NO